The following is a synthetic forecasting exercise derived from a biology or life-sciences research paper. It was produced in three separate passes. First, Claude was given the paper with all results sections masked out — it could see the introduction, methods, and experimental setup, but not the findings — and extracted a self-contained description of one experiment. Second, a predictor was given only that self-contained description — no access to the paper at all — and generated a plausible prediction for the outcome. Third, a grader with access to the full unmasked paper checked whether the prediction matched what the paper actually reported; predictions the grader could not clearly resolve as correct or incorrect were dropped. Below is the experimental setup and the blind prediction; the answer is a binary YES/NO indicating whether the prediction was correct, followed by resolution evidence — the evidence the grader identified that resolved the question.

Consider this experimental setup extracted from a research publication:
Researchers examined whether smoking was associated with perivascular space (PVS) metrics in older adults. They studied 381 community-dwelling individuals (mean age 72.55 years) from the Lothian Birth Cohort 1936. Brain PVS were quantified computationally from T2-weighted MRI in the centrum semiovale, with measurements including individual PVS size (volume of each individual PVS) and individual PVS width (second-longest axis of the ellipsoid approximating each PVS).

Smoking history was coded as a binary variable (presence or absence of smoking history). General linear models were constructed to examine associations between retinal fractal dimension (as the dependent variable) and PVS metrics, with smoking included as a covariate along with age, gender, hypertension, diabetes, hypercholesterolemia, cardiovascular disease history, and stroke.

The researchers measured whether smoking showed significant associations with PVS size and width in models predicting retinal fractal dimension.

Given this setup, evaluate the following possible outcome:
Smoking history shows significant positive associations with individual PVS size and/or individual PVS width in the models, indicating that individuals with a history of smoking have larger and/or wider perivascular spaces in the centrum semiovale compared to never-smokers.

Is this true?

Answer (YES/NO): YES